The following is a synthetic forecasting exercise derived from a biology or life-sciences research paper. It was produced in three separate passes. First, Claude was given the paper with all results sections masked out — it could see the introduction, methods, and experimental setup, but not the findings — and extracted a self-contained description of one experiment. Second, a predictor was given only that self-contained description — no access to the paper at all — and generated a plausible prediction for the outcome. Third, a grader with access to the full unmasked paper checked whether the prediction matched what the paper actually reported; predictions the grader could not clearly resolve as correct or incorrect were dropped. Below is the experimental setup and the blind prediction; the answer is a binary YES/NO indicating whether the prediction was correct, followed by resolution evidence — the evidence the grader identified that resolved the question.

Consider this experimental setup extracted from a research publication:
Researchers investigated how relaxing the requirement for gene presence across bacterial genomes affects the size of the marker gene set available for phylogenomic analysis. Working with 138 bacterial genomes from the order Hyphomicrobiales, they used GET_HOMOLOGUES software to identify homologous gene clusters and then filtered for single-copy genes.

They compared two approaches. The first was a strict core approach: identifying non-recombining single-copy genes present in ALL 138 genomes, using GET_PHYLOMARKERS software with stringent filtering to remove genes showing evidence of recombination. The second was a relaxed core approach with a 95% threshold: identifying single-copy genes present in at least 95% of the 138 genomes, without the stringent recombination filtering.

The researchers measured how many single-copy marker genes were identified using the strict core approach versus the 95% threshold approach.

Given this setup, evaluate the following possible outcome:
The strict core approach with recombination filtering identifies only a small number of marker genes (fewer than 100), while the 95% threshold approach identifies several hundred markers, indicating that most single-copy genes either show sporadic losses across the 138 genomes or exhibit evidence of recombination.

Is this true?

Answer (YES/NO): YES